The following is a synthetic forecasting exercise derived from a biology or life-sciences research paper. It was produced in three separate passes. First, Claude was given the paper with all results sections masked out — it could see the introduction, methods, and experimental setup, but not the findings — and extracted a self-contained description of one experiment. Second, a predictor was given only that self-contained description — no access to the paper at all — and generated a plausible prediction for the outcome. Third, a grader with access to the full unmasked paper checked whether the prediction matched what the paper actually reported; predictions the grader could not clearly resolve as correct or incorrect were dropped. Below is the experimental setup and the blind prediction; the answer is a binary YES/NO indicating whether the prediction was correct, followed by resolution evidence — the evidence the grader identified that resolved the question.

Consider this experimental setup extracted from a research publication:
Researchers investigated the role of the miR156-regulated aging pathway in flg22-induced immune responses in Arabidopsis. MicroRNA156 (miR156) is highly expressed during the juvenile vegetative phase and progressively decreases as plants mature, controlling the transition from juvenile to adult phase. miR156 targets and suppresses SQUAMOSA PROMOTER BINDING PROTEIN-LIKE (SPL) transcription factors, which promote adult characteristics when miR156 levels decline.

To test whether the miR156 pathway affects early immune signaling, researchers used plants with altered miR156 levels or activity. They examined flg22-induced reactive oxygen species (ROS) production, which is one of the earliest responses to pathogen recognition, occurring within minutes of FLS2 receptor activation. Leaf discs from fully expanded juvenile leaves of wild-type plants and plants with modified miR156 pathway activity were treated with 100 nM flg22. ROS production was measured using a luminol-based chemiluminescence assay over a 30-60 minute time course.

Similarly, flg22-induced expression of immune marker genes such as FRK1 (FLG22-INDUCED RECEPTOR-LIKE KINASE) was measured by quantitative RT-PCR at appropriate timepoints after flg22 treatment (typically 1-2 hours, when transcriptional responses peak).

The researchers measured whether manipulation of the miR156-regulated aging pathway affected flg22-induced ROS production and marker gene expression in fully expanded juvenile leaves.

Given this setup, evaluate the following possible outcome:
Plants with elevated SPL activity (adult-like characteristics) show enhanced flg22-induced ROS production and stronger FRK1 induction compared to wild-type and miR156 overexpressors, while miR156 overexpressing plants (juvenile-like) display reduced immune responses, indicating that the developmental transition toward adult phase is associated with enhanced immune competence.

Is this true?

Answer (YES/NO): NO